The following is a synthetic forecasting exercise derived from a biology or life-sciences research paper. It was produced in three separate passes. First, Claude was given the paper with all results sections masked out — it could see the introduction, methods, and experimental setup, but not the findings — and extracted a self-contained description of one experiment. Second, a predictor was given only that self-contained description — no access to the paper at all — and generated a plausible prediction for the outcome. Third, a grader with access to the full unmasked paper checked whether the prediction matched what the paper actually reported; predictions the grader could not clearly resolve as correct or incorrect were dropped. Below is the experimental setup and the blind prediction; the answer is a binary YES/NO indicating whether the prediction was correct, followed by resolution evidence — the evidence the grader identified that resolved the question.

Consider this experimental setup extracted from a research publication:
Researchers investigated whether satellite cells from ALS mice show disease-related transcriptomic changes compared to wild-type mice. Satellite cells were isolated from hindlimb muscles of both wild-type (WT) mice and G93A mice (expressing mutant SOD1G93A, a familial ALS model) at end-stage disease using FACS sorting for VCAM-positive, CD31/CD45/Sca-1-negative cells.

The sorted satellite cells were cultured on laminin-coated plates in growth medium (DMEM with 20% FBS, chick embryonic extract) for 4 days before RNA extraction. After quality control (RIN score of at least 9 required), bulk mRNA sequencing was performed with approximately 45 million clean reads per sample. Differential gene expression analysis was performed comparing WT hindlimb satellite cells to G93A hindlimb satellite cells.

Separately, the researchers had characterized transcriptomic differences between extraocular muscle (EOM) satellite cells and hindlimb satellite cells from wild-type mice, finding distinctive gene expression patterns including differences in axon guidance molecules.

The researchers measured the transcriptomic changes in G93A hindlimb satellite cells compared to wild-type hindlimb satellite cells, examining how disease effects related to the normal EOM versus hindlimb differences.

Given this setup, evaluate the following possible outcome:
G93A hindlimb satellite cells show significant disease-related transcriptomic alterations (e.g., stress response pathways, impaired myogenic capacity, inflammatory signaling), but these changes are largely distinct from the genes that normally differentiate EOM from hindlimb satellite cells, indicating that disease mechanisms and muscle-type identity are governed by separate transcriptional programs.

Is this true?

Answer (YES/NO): NO